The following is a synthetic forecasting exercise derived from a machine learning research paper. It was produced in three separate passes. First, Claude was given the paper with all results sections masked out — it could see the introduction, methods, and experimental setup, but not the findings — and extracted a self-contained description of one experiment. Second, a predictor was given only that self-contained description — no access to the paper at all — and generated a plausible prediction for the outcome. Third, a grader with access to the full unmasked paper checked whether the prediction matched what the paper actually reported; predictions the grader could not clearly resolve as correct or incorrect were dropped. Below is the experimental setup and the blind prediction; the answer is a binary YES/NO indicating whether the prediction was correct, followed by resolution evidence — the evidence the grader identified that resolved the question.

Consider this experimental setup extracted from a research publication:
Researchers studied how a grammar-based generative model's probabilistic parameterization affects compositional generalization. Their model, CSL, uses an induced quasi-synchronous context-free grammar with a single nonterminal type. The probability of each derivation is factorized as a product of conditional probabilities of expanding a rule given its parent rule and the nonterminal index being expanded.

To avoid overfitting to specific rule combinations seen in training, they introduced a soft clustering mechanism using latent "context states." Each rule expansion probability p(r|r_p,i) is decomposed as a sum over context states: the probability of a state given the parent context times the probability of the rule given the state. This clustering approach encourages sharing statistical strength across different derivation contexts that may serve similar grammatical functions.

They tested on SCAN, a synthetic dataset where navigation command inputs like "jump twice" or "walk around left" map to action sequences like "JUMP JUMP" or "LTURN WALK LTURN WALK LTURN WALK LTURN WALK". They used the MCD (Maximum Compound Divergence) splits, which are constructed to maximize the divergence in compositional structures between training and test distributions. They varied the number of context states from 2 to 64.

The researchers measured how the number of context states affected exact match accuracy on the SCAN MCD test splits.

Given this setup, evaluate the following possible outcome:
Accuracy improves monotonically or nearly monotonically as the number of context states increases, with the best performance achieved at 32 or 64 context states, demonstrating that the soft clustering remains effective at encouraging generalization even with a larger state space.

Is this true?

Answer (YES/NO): NO